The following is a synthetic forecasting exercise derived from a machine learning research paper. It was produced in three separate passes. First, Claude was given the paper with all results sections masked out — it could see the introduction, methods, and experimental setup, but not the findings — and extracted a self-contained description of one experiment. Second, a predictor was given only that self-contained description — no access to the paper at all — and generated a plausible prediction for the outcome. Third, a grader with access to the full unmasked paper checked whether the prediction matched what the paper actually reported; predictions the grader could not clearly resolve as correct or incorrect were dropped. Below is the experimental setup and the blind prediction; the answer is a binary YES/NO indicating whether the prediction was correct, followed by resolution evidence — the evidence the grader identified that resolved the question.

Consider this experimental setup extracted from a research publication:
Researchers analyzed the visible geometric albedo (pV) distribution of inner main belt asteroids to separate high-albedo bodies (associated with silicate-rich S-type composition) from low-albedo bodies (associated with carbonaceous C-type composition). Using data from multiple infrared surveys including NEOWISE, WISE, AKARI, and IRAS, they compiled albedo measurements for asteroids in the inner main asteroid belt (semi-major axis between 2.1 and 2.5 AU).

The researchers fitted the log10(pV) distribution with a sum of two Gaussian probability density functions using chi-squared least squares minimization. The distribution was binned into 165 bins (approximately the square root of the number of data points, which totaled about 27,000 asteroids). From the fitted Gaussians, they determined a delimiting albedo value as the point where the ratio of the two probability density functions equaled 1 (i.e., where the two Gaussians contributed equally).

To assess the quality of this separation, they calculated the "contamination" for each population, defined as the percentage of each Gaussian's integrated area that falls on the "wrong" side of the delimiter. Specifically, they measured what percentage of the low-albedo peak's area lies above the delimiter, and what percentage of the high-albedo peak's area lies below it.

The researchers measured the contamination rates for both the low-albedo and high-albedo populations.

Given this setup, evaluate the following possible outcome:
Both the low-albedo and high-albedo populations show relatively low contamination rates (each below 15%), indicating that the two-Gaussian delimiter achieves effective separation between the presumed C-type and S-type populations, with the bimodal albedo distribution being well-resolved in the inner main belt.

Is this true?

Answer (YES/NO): YES